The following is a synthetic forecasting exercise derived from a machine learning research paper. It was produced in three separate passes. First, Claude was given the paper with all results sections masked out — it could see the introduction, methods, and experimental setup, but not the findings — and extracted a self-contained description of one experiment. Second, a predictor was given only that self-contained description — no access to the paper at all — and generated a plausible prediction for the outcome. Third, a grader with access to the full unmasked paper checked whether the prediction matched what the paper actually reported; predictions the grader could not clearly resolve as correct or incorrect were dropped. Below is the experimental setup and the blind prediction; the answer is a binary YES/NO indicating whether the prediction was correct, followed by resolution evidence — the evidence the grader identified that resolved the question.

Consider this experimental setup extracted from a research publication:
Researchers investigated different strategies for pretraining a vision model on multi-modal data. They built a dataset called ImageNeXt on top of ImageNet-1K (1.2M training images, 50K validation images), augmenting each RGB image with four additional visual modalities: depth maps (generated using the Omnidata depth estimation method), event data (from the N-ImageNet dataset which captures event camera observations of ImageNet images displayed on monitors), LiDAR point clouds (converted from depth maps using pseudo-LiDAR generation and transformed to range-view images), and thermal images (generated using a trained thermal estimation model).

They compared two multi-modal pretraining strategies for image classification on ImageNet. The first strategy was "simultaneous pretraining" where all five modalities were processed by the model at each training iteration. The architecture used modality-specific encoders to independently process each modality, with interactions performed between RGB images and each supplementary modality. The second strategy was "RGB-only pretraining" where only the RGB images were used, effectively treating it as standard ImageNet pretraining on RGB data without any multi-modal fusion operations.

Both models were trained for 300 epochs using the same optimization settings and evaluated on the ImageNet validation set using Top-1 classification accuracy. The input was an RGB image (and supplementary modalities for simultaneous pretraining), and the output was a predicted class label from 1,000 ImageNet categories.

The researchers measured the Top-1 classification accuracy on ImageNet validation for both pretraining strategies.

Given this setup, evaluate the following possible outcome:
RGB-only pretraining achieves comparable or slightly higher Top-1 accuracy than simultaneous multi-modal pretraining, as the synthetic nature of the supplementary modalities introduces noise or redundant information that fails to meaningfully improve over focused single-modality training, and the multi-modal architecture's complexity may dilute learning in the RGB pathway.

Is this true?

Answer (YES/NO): YES